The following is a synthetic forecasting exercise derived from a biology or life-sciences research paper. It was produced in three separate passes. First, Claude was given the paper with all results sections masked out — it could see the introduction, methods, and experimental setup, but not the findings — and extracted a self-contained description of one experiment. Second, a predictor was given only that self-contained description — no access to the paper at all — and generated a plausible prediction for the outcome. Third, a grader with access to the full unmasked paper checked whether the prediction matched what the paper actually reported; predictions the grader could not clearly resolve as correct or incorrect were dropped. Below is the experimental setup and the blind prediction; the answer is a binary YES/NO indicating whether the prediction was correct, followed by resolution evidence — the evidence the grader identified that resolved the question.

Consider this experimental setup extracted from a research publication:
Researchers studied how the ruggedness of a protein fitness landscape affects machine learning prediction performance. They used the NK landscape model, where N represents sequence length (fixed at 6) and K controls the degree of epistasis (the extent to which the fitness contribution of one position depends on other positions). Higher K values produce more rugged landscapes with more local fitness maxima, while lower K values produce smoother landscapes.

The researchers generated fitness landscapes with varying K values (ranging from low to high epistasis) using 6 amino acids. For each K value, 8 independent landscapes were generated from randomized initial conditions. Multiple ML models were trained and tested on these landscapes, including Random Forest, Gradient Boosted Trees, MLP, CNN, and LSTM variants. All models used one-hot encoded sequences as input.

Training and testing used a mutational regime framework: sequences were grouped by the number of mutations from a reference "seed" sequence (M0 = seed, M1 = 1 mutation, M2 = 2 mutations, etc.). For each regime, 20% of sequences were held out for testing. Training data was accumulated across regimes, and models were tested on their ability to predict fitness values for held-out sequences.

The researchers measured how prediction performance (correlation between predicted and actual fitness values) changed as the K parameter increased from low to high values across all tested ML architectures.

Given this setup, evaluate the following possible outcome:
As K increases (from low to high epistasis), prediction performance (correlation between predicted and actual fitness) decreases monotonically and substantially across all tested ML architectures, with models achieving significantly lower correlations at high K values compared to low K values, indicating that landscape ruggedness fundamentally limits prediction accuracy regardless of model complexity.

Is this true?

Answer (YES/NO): YES